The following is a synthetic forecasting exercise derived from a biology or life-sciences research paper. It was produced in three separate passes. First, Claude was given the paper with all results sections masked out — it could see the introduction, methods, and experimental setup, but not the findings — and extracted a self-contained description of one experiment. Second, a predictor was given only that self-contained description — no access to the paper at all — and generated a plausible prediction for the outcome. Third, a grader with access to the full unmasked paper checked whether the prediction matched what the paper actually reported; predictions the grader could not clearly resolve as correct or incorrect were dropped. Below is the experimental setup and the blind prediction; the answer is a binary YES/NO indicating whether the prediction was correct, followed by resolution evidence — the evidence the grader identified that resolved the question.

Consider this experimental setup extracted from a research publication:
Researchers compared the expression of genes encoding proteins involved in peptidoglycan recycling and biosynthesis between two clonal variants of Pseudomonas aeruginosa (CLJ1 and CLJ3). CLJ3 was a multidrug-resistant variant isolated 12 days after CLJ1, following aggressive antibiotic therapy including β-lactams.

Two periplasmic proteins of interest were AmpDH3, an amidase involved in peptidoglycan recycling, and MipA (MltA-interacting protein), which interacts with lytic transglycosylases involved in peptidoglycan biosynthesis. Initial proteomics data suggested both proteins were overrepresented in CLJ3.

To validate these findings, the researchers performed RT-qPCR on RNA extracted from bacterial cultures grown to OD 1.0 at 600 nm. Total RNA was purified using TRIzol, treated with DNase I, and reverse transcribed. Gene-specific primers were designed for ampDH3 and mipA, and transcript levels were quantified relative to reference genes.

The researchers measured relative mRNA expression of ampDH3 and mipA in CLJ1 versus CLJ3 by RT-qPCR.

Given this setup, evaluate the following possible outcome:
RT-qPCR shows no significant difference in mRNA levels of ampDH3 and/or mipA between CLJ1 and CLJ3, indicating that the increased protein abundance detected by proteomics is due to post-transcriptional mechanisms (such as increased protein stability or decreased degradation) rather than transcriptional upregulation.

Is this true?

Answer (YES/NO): NO